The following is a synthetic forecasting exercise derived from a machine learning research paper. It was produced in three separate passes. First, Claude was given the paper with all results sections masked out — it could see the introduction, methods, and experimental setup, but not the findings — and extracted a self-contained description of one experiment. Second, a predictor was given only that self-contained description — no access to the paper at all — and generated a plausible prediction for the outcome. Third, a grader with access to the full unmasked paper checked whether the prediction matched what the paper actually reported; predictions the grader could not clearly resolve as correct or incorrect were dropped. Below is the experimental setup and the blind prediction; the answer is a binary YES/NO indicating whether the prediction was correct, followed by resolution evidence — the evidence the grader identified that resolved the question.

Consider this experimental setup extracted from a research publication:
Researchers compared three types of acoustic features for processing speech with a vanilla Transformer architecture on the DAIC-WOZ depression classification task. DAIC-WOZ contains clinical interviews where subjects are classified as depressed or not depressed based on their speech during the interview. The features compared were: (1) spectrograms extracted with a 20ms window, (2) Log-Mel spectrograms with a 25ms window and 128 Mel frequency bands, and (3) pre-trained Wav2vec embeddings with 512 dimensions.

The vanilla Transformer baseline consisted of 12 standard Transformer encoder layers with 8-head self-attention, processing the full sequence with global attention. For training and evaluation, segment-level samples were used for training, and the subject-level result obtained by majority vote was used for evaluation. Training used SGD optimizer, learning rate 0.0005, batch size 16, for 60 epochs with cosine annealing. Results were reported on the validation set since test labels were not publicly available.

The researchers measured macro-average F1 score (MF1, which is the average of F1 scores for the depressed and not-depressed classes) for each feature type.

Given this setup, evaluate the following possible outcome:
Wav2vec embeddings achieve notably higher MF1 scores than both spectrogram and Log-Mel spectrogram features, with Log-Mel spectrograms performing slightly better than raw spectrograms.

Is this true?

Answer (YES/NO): YES